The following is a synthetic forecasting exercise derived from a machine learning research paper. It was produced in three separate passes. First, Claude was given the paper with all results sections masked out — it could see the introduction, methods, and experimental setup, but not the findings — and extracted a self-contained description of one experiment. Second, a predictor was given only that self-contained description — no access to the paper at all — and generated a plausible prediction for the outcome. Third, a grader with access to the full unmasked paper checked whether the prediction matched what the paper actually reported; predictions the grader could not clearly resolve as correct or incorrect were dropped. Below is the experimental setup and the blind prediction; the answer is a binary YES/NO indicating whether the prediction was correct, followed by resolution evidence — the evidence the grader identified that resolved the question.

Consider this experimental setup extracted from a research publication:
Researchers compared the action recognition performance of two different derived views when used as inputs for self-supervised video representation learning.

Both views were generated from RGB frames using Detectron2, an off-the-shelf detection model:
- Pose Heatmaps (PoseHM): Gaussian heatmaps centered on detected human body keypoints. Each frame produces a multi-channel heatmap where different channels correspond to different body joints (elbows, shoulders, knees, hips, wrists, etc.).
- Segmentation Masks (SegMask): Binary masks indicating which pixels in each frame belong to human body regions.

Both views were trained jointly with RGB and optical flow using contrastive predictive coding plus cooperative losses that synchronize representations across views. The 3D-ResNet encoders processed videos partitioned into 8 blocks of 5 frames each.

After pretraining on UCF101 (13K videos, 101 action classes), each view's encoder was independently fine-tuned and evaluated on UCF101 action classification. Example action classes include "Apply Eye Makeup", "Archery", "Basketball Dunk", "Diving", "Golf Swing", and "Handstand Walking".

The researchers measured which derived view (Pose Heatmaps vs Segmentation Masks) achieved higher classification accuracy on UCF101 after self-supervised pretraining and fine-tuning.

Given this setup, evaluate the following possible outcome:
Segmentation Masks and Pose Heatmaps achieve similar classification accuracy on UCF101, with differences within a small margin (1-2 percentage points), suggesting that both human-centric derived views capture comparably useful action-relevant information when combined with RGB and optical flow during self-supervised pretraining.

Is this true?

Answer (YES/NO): NO